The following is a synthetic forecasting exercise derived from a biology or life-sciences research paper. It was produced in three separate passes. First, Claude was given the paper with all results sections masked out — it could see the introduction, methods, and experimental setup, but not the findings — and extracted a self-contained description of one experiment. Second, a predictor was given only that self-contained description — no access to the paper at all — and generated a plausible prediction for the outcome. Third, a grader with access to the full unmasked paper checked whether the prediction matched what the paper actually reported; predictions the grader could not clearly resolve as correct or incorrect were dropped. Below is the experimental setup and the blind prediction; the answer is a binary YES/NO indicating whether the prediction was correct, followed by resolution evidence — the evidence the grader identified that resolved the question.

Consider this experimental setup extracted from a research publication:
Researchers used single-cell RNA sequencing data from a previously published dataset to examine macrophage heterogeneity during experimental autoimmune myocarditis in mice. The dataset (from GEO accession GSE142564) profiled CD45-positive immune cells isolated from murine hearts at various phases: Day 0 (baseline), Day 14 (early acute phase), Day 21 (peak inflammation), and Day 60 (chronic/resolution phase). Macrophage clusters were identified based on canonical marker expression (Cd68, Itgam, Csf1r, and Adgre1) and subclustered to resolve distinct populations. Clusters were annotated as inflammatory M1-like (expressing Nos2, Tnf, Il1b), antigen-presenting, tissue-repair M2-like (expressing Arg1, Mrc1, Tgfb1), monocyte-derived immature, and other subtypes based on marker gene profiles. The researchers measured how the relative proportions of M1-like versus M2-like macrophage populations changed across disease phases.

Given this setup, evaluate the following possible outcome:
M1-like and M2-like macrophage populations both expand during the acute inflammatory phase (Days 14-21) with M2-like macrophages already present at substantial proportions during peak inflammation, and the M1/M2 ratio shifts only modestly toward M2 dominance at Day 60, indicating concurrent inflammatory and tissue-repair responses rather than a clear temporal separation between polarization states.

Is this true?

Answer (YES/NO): NO